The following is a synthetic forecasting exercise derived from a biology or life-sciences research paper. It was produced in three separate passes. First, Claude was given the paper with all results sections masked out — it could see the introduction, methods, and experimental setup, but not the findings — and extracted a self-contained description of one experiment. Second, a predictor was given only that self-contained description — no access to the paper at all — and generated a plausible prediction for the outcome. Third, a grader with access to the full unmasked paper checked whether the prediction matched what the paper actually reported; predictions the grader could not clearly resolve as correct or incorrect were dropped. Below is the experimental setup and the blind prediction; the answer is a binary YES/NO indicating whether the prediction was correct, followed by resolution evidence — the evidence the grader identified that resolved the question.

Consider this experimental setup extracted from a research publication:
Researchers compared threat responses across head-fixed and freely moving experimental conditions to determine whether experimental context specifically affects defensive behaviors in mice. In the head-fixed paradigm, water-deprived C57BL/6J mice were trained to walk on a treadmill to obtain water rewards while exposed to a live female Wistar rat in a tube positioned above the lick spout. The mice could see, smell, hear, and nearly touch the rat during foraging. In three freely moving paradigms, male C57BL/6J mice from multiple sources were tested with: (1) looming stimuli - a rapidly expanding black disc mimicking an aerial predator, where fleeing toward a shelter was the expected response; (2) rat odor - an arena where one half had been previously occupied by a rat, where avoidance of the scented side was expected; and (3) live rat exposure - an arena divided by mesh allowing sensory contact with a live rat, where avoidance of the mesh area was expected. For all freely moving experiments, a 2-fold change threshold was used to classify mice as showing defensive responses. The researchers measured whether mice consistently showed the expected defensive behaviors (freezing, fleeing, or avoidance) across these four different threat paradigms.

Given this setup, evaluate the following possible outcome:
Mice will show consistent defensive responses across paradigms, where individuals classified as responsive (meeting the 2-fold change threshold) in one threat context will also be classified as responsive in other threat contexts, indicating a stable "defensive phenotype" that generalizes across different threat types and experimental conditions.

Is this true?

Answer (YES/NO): NO